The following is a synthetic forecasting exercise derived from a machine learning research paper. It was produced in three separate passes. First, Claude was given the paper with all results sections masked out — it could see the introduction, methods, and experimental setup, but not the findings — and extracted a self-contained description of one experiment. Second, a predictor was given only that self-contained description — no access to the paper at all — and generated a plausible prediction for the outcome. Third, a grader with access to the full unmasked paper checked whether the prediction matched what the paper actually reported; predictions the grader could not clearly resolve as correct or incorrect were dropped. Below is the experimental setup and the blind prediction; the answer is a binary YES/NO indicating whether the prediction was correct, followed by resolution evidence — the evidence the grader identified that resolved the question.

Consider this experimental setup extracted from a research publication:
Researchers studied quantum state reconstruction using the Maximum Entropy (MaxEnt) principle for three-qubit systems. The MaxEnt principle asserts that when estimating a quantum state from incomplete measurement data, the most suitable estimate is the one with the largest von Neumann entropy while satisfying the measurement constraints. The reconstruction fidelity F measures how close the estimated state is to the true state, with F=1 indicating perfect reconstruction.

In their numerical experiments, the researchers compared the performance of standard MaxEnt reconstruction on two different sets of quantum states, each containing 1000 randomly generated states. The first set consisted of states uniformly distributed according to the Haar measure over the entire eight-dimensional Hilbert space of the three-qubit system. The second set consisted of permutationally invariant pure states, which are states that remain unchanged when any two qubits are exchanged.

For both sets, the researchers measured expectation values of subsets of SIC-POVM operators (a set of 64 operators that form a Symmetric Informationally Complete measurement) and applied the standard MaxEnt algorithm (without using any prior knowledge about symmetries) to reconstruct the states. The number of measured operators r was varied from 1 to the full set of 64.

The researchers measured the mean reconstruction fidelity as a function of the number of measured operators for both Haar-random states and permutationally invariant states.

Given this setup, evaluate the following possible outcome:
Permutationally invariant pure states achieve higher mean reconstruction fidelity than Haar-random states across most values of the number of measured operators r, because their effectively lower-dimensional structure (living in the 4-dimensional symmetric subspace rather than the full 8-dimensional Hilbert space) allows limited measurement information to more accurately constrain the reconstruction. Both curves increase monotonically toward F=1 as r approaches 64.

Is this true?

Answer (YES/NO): NO